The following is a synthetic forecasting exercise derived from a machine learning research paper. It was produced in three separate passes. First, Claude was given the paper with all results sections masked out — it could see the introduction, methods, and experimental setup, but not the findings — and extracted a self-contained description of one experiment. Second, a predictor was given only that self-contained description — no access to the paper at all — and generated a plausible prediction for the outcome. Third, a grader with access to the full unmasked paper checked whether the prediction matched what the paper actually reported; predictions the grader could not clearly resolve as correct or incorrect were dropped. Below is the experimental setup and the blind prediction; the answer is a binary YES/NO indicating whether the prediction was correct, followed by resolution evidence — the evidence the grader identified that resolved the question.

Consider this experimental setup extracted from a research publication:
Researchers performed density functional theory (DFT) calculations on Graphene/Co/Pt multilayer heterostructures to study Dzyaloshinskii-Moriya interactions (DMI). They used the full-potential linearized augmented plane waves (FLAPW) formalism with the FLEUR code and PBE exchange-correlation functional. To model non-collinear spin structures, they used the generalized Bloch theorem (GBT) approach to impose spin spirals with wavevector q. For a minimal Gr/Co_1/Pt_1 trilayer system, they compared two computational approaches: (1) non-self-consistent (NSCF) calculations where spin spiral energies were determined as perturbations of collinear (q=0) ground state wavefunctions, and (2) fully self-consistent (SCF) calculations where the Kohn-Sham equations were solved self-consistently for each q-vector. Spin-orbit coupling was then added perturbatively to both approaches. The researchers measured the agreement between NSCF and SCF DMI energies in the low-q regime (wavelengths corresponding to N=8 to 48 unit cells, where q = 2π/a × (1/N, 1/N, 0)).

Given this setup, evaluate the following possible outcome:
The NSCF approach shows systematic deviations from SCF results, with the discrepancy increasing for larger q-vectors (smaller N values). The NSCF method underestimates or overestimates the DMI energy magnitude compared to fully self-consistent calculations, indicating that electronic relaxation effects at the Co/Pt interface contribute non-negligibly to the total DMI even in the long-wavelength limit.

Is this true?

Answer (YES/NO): NO